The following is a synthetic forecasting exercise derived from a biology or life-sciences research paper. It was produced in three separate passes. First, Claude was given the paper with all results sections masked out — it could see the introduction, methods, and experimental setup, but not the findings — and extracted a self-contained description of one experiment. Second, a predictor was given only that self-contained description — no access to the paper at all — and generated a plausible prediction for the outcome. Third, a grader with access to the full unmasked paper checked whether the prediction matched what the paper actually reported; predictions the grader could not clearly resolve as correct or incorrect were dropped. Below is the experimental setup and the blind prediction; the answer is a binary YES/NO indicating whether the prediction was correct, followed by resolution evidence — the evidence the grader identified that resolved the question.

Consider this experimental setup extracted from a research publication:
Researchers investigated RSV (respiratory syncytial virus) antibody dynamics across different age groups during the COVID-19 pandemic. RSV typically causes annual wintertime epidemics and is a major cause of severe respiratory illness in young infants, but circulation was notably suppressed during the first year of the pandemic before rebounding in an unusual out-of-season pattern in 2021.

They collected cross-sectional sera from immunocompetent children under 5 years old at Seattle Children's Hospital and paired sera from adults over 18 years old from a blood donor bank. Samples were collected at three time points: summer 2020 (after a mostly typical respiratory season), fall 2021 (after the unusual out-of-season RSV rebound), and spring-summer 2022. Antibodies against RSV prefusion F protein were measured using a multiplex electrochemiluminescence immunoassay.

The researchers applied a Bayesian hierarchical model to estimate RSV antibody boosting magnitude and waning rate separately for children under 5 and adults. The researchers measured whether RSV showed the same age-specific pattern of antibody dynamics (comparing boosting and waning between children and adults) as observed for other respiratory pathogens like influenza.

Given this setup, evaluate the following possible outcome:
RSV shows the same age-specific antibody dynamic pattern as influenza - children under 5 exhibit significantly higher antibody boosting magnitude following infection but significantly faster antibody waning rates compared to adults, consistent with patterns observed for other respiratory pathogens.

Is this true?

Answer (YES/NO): YES